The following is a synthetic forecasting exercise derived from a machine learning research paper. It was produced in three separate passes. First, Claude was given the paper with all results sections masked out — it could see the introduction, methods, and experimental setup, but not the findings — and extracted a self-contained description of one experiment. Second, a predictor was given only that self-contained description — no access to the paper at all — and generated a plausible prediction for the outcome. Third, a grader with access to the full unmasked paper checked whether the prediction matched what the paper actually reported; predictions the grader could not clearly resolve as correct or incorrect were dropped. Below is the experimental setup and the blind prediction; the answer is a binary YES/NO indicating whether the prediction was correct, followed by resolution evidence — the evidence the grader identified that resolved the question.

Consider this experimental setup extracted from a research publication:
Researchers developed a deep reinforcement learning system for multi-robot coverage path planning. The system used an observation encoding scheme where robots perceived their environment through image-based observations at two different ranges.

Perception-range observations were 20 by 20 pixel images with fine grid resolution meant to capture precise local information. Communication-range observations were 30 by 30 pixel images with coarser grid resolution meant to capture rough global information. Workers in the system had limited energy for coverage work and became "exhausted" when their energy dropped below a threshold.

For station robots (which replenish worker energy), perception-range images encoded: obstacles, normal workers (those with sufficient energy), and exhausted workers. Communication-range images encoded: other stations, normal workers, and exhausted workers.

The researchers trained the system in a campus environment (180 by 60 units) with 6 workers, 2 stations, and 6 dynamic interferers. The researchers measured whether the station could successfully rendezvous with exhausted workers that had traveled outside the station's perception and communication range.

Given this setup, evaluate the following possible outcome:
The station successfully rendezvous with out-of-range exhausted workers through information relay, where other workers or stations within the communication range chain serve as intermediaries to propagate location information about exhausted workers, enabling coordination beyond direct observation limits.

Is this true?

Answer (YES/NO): NO